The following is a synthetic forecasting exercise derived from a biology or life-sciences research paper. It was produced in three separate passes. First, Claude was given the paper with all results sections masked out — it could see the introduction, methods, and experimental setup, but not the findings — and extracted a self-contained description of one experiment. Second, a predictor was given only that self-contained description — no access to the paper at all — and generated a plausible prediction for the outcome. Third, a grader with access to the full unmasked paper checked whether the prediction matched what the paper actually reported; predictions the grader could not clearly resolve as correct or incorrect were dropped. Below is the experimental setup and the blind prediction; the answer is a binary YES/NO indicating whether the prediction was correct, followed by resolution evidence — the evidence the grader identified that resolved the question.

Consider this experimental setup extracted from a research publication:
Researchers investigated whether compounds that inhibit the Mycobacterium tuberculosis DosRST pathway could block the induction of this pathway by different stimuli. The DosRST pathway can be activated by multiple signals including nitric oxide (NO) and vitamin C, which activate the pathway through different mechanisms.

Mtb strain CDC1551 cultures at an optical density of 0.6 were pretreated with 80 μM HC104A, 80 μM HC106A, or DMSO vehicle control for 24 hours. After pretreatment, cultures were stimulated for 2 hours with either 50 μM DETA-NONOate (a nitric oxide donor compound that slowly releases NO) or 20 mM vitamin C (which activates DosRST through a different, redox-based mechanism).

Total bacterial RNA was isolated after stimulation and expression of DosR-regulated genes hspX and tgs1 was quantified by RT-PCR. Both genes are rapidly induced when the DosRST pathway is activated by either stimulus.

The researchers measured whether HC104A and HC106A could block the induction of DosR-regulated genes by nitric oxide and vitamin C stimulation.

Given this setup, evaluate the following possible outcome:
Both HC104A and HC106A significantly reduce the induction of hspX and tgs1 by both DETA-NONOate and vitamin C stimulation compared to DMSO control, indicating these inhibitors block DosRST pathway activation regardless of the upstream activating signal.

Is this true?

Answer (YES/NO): NO